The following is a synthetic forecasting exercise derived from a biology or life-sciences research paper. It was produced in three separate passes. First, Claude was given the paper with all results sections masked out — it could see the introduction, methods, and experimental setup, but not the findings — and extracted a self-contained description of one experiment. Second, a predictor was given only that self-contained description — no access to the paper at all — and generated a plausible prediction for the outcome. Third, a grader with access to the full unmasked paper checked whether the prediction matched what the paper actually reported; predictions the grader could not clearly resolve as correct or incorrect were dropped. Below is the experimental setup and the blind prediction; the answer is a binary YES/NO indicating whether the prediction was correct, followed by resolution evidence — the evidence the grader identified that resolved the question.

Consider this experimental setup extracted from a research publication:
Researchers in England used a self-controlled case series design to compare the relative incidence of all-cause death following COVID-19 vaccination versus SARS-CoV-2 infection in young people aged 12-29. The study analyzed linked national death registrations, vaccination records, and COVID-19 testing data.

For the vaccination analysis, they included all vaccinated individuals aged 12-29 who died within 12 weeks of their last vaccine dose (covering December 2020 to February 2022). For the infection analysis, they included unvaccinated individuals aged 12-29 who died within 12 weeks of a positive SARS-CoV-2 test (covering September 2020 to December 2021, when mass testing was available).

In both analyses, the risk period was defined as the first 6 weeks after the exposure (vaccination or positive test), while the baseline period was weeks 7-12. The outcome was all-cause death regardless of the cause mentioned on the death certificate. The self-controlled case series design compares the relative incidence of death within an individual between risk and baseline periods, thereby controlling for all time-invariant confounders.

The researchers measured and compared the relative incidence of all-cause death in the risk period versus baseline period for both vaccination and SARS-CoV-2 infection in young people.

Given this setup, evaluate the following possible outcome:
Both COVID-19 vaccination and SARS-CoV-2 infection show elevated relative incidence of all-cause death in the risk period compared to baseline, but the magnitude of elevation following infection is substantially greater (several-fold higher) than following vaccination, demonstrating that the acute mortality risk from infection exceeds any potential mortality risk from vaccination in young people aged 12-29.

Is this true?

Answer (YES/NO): NO